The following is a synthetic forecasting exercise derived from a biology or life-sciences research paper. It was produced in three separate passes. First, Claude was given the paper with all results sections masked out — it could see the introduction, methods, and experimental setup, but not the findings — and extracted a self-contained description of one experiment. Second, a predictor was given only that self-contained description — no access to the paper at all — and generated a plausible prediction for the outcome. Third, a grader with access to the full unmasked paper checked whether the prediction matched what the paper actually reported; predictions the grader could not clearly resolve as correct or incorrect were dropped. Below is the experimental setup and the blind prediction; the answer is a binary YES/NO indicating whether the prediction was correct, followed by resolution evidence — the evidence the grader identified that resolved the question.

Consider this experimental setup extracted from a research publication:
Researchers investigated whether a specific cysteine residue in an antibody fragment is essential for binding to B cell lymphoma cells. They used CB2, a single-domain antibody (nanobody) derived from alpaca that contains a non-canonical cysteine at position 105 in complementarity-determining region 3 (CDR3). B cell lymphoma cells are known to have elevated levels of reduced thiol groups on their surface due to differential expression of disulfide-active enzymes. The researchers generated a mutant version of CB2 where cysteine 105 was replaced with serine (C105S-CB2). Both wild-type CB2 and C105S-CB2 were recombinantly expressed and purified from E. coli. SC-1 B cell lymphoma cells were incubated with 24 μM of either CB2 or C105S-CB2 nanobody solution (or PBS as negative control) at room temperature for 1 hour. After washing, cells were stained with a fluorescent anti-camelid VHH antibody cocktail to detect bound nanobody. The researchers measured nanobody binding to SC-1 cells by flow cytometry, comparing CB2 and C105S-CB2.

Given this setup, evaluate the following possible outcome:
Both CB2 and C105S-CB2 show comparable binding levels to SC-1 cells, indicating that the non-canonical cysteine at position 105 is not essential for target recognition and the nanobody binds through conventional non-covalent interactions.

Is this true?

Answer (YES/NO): NO